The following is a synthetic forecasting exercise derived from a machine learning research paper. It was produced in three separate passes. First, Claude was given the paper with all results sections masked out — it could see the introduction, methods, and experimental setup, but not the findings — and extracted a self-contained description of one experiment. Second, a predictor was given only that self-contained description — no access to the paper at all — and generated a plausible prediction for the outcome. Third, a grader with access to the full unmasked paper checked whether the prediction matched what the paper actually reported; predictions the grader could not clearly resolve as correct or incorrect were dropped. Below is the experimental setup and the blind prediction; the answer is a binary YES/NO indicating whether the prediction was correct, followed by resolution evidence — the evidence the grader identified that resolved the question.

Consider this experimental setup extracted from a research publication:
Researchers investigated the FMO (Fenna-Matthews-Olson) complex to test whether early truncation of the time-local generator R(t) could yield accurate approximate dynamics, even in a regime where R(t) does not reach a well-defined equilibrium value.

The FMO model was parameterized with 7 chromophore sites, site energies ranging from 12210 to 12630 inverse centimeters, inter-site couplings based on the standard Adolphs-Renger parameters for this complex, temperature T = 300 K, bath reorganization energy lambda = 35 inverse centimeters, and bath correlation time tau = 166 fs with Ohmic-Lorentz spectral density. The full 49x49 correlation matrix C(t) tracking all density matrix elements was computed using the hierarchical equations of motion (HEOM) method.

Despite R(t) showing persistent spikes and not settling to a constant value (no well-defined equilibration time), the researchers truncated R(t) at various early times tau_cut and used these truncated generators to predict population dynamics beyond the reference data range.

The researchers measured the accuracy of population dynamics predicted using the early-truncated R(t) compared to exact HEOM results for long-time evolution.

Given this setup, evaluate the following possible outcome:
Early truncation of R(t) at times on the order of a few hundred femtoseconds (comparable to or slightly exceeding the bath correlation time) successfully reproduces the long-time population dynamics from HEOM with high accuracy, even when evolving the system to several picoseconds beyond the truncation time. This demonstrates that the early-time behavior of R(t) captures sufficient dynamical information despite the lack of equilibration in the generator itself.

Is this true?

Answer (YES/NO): NO